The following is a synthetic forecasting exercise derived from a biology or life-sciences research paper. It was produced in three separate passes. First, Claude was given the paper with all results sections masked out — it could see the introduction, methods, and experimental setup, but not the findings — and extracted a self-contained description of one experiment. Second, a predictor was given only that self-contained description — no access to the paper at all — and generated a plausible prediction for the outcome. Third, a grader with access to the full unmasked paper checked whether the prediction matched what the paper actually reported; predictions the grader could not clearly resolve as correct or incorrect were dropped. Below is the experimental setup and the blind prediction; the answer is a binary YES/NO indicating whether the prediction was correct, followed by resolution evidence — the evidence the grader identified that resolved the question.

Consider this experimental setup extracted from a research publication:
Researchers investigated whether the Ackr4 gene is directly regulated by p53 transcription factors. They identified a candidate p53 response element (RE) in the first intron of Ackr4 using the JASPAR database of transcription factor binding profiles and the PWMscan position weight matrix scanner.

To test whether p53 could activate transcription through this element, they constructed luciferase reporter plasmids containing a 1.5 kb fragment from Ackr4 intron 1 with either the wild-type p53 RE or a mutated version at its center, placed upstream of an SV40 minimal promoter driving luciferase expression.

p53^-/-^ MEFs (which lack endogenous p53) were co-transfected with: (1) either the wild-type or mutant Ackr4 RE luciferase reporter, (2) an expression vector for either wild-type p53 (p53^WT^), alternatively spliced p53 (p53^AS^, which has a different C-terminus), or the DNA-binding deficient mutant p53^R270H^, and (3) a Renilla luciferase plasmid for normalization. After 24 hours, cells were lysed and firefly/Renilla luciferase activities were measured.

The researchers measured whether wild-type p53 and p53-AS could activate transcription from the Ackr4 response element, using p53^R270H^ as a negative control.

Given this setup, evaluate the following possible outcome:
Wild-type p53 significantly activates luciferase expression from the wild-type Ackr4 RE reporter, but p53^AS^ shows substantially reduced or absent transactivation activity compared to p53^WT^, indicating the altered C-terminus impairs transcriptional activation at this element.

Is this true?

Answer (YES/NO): NO